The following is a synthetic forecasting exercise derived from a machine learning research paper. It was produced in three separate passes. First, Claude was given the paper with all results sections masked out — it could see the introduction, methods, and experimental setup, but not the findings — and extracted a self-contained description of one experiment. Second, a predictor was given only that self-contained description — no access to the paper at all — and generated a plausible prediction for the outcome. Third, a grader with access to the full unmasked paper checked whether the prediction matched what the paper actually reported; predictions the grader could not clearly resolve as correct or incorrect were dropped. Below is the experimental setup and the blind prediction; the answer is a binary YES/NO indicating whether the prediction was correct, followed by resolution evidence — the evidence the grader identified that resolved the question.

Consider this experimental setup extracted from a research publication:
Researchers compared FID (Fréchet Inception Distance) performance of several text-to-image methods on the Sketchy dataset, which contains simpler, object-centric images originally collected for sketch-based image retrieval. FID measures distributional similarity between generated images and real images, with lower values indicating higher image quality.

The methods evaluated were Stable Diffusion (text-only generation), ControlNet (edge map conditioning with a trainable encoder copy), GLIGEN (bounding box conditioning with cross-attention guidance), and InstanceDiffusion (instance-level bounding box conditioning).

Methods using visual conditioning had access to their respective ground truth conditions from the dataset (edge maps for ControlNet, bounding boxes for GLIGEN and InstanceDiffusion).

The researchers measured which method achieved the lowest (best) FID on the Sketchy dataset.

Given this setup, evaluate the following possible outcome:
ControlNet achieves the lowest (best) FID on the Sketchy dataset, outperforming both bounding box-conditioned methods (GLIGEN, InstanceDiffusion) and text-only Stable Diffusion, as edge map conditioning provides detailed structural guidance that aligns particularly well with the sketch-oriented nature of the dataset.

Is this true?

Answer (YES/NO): NO